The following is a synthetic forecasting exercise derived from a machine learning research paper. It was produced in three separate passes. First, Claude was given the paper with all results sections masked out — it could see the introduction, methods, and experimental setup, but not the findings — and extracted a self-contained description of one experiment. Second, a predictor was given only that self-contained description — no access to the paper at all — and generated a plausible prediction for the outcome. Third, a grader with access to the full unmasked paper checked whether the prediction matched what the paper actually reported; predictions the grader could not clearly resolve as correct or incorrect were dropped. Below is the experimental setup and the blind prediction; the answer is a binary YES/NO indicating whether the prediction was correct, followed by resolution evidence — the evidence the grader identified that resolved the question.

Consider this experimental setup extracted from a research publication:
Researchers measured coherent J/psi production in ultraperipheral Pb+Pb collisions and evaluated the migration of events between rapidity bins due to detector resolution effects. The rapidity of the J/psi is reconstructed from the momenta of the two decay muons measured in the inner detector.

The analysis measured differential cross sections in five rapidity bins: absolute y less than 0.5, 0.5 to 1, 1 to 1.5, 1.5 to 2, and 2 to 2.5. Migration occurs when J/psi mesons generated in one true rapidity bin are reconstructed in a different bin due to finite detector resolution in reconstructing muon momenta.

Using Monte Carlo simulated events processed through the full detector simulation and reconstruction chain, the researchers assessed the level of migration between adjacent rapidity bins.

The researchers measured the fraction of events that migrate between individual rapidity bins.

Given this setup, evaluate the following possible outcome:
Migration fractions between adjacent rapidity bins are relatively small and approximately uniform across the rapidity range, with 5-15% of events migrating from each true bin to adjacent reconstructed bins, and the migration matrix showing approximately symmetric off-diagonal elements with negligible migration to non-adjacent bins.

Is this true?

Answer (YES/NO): NO